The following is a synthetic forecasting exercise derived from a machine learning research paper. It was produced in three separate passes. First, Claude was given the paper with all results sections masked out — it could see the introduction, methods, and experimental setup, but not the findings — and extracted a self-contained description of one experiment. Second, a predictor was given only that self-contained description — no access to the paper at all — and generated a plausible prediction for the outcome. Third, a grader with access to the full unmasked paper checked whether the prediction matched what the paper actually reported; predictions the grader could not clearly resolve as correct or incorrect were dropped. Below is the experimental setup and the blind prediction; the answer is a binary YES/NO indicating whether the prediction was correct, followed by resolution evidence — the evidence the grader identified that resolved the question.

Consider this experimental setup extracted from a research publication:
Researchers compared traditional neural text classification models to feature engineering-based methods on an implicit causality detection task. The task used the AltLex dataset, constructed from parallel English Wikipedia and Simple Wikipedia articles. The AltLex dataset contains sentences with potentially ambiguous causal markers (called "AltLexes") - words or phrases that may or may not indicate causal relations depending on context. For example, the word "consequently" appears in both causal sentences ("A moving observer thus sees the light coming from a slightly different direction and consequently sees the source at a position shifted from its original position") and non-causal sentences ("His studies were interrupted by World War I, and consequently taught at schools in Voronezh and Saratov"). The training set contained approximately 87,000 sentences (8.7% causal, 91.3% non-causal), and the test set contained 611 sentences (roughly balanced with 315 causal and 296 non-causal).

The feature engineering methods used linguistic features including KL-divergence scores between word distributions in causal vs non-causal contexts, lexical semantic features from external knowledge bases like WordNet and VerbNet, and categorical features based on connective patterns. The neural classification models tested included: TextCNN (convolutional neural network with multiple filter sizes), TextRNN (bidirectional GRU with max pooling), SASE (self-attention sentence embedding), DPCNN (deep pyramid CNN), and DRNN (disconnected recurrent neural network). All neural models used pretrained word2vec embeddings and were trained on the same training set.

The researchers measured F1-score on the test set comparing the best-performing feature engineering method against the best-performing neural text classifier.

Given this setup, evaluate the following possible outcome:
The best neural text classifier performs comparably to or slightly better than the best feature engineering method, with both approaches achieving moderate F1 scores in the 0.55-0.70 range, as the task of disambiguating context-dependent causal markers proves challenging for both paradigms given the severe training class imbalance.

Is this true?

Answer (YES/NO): NO